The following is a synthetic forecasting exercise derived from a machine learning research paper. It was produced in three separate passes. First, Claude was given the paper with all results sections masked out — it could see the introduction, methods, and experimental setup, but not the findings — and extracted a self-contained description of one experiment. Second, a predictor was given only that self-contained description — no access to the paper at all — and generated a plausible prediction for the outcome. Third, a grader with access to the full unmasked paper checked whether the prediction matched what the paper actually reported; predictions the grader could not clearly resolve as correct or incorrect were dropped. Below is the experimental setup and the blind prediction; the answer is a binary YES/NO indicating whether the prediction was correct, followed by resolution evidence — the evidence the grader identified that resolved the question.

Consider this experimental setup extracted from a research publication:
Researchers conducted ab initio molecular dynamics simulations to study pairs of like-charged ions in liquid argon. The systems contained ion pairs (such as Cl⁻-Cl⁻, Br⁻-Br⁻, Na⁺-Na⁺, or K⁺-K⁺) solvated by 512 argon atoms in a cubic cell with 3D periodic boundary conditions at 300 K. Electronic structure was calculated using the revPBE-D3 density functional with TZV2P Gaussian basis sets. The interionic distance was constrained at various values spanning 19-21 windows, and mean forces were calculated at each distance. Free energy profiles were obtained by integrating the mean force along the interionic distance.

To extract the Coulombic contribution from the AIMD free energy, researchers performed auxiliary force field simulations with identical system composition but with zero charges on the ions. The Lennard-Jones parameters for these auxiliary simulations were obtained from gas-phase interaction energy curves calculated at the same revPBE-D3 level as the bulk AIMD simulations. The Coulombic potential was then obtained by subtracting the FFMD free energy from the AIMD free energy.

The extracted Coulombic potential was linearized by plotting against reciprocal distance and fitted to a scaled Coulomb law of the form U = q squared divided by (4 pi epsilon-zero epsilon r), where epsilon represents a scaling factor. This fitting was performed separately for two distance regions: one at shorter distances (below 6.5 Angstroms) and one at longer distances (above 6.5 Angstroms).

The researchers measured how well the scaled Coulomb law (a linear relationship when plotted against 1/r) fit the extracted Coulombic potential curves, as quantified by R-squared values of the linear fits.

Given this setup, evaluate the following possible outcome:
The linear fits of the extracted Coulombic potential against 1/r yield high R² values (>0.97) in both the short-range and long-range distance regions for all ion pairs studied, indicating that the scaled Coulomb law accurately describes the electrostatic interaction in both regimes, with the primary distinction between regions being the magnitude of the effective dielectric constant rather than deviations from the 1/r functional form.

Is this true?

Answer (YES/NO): YES